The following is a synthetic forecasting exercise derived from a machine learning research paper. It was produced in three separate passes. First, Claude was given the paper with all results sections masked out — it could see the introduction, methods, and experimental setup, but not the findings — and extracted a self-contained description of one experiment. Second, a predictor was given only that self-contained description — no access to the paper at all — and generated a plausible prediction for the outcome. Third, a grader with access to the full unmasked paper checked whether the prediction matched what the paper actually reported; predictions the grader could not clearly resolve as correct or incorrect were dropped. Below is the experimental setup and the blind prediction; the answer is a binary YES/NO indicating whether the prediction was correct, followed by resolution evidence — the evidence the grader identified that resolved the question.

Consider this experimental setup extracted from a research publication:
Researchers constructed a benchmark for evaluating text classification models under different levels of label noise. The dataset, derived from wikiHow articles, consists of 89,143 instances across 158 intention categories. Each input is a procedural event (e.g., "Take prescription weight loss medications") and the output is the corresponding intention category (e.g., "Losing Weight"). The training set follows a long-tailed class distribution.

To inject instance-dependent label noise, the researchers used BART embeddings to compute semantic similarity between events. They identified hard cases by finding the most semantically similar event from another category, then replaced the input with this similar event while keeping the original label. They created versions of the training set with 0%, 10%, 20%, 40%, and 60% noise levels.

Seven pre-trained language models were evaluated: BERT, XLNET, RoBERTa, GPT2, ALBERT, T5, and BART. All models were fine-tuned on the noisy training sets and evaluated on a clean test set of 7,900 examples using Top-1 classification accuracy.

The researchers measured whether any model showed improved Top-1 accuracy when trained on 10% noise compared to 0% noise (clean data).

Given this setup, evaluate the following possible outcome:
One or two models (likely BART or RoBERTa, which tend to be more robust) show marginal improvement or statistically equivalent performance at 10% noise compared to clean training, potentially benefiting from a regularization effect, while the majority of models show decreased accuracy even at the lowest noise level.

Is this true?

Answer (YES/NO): NO